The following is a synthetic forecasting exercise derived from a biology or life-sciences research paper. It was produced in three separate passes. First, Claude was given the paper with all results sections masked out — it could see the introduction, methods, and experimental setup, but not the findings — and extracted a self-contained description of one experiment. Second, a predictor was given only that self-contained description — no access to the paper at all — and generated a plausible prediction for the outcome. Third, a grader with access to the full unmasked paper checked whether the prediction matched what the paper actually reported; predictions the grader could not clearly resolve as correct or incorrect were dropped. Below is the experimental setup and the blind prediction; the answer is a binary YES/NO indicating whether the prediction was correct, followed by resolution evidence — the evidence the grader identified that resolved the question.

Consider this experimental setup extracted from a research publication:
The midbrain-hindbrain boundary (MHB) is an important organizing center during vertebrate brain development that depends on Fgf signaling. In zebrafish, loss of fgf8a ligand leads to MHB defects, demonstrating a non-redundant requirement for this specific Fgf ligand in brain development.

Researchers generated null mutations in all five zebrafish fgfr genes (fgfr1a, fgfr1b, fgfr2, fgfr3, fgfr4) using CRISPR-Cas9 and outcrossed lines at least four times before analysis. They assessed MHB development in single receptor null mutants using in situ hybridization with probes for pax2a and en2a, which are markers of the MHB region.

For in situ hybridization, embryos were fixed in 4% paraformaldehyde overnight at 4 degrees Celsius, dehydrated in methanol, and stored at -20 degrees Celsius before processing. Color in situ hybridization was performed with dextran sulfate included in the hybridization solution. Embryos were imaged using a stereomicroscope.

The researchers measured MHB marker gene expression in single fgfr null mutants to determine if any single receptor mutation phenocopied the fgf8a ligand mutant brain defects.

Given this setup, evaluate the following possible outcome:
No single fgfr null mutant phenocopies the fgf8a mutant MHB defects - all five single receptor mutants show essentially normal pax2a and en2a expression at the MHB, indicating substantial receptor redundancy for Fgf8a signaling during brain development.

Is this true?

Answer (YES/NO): YES